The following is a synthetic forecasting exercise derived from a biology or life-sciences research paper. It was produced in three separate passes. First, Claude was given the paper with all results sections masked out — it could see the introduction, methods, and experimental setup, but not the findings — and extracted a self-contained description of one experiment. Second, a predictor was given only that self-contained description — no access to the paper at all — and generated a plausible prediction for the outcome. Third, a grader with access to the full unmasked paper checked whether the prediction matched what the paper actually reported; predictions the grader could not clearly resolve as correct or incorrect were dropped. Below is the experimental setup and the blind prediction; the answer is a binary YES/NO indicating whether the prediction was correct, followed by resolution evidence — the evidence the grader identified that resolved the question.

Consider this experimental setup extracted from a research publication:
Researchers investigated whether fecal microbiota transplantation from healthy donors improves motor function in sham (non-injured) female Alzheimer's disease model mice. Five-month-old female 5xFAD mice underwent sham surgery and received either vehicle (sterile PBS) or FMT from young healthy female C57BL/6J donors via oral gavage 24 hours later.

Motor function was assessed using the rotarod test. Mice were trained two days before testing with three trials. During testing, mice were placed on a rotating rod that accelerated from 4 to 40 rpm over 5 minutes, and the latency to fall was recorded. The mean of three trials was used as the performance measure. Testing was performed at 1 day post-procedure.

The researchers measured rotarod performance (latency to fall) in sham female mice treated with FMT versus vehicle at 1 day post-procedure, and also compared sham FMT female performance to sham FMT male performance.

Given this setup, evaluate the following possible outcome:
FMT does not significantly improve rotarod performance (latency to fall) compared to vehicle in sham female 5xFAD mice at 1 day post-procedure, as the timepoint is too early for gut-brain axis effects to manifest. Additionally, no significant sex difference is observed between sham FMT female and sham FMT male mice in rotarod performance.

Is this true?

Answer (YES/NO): NO